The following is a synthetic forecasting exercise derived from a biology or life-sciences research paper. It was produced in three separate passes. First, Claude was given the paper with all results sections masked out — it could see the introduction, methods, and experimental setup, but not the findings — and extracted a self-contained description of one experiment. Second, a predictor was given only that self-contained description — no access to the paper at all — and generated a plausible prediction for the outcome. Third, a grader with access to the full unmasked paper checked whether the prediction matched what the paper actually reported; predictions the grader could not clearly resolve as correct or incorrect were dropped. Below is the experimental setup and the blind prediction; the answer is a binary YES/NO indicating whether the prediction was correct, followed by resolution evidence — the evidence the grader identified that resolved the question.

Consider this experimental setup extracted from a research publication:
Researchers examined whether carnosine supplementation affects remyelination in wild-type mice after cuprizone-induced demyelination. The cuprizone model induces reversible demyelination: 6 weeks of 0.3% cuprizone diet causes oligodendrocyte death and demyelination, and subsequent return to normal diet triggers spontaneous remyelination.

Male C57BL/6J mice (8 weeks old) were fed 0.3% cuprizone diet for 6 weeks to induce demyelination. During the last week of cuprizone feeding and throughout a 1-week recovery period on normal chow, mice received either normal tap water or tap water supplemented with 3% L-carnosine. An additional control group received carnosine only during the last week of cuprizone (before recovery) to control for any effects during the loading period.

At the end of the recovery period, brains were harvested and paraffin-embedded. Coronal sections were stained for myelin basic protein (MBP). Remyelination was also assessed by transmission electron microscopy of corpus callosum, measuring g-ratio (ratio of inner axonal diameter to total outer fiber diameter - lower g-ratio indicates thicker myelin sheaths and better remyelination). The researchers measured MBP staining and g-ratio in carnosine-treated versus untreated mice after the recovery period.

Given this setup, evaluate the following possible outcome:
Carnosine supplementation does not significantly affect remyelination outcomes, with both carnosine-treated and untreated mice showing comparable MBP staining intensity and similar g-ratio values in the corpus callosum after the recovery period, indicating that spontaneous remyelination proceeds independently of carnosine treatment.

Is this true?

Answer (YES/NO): YES